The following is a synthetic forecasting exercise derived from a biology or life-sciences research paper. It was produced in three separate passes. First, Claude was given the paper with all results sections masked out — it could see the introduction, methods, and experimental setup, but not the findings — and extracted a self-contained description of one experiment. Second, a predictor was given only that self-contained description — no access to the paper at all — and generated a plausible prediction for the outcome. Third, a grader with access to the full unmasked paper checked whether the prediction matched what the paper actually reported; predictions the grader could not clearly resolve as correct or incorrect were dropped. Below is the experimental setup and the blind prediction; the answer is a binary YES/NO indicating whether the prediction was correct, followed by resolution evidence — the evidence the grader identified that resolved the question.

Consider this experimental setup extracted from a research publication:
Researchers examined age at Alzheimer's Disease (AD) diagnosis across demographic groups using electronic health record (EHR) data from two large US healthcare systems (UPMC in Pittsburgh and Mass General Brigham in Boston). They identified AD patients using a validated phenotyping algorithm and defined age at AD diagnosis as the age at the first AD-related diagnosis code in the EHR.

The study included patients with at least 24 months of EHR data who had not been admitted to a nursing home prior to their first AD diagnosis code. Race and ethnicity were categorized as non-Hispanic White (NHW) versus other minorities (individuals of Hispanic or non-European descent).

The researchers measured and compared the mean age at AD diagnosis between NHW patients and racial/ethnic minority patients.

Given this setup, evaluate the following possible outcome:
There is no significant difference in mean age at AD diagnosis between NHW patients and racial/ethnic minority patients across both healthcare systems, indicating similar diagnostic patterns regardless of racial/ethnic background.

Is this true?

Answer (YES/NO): NO